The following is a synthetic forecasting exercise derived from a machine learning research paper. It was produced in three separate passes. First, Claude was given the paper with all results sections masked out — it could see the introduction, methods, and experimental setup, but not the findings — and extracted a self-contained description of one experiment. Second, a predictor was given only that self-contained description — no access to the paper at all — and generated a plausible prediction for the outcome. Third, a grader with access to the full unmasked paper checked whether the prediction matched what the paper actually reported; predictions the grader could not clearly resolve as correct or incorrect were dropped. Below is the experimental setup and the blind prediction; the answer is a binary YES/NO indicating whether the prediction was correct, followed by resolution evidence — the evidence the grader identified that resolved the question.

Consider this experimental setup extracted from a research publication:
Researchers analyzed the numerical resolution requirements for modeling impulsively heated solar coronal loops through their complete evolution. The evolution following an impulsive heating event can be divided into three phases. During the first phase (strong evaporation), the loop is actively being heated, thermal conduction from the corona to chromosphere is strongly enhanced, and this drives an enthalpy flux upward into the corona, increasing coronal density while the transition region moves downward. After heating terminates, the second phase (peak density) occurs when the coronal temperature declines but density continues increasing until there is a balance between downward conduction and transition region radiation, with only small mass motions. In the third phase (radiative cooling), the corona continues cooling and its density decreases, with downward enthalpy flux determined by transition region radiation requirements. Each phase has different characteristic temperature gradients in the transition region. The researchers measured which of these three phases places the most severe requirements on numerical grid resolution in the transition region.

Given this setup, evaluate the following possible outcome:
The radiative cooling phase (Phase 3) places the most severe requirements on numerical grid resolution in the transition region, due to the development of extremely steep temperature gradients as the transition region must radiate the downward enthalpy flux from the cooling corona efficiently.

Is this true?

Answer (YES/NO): NO